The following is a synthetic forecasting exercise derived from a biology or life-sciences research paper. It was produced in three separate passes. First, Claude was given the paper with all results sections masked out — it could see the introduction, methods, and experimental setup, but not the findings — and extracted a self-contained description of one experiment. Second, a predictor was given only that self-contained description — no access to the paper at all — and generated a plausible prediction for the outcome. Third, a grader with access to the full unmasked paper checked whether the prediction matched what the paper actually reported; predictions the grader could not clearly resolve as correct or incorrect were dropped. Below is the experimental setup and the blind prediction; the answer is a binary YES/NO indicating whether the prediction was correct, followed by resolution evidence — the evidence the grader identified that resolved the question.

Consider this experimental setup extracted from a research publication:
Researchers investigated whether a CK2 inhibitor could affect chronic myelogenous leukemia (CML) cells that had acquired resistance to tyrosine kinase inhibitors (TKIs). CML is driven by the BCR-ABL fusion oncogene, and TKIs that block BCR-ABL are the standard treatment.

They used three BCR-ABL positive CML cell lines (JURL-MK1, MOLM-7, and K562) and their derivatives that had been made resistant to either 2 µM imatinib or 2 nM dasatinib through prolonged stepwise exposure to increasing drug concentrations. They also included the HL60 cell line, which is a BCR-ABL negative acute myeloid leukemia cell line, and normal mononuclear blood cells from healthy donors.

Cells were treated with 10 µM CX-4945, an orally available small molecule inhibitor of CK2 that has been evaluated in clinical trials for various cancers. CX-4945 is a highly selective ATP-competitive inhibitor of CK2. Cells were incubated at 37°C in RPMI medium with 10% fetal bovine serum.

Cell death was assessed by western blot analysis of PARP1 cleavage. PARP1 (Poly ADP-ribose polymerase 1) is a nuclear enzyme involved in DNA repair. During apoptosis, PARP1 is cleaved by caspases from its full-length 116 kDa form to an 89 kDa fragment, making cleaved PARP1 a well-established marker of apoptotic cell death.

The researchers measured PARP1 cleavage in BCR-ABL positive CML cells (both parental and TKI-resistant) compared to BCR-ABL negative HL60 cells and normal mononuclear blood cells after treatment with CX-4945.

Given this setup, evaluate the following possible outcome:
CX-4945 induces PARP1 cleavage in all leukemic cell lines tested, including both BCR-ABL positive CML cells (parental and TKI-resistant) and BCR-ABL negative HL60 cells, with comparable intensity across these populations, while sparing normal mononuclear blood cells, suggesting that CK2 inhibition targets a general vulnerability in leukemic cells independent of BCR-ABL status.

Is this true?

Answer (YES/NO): NO